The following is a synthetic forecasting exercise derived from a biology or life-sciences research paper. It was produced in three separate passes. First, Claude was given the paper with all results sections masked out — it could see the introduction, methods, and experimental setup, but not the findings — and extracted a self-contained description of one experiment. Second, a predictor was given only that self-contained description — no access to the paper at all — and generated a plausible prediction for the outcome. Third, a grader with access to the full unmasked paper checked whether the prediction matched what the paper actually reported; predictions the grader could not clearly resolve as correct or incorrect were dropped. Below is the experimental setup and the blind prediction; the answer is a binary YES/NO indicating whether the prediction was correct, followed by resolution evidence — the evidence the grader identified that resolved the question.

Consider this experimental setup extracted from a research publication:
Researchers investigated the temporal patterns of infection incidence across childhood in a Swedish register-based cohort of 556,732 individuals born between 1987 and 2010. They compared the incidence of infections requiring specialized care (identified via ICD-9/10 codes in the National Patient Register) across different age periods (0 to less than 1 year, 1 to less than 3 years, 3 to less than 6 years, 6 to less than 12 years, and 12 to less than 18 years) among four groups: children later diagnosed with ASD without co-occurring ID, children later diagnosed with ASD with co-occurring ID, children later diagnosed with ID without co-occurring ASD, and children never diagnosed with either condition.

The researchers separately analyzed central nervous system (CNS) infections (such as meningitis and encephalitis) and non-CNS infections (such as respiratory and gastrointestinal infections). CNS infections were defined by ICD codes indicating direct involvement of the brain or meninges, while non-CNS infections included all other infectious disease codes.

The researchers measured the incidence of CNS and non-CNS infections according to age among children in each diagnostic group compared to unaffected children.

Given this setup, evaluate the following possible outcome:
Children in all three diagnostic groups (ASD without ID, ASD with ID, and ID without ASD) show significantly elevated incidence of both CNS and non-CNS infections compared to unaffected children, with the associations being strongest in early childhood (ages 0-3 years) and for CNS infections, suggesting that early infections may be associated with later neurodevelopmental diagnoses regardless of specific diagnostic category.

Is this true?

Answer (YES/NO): NO